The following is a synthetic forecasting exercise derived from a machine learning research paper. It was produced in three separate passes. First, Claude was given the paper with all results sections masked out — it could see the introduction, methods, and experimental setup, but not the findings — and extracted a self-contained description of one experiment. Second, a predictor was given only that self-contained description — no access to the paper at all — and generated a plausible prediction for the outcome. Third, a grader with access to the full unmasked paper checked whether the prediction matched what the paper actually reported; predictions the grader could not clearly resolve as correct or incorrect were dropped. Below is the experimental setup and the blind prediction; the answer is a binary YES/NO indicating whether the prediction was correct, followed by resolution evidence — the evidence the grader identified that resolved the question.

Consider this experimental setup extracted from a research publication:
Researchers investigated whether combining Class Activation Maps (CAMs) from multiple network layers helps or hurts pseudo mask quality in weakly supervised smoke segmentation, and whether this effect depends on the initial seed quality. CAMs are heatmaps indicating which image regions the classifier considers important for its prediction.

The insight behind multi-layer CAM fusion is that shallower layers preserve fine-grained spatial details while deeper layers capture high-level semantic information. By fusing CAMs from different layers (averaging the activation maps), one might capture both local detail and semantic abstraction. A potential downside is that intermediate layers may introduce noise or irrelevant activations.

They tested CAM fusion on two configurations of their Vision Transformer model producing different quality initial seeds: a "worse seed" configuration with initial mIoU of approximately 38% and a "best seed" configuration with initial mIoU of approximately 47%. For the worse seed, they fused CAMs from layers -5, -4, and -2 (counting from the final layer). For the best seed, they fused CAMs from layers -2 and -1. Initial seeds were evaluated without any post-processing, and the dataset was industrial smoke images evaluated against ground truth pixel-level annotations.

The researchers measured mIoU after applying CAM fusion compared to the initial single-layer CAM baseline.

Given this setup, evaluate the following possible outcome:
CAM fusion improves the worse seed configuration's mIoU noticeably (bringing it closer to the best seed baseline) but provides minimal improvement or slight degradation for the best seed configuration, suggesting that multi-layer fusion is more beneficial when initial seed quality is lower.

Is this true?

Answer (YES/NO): YES